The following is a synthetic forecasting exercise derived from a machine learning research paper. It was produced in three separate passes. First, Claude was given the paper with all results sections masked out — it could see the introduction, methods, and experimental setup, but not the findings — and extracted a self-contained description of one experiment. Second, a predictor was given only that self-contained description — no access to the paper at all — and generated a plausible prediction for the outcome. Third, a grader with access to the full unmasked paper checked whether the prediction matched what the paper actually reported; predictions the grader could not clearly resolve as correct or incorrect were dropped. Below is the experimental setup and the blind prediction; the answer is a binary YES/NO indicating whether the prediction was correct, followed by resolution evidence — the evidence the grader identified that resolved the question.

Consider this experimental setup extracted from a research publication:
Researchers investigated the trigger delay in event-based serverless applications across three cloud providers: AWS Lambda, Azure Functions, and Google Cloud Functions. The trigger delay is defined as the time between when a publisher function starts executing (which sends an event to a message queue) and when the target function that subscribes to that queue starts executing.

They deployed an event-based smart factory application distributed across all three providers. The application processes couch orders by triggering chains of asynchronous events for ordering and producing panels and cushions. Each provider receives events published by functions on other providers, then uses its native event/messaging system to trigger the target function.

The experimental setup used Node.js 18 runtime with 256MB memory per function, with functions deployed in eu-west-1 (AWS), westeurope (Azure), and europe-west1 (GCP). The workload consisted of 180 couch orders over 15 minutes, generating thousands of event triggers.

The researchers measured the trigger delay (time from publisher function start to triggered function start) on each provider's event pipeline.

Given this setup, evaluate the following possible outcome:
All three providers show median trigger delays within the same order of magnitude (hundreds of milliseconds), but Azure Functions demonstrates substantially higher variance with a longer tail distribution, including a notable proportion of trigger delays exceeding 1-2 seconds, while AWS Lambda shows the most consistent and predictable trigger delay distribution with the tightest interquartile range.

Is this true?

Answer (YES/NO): NO